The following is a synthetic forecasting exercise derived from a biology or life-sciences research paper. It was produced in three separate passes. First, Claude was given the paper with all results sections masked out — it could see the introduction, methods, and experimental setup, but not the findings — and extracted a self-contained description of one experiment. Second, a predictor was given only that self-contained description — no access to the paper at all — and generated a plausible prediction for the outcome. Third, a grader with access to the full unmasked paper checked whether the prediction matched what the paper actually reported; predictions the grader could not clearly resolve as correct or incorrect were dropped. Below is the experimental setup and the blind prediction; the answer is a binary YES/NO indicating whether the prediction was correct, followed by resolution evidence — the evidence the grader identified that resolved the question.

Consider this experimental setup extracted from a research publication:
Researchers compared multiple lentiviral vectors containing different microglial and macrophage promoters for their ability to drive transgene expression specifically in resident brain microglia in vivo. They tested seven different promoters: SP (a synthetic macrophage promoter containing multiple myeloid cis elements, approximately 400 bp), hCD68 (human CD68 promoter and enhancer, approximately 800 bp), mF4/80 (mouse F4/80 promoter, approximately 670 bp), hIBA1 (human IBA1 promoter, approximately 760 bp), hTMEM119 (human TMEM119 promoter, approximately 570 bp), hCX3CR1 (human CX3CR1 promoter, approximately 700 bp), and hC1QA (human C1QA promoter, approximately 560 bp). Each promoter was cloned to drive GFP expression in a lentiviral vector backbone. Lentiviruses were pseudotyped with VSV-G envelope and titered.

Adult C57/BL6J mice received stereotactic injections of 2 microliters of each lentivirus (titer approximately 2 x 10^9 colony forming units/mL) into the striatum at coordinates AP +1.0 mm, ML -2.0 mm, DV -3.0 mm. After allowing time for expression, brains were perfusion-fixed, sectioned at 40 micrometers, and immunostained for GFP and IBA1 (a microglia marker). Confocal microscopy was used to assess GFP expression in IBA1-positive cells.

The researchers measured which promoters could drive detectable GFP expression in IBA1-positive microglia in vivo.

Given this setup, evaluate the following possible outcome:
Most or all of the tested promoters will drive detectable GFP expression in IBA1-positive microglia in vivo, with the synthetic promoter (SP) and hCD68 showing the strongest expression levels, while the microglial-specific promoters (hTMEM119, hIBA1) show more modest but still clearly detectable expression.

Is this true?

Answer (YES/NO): NO